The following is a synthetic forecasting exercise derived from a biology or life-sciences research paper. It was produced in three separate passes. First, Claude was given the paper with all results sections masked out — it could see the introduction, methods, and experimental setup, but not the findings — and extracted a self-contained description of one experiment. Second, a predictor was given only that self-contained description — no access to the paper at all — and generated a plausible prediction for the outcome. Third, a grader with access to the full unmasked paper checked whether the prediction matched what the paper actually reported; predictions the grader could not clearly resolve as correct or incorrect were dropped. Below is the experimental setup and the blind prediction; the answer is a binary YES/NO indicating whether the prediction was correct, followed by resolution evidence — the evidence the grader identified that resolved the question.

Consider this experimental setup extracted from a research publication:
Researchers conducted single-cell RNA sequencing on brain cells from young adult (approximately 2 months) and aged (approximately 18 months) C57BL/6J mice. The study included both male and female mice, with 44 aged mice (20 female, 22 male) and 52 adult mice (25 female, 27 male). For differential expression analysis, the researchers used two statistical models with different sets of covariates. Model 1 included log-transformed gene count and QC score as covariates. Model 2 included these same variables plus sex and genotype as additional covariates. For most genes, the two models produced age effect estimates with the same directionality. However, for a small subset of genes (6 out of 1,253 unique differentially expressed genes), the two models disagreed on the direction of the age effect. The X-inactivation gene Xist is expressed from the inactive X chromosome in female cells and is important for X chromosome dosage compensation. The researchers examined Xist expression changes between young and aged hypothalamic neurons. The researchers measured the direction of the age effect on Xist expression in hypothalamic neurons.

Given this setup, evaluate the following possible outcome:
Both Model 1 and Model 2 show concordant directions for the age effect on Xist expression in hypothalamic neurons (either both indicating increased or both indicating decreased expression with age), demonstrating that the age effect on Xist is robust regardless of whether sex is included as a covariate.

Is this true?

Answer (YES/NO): NO